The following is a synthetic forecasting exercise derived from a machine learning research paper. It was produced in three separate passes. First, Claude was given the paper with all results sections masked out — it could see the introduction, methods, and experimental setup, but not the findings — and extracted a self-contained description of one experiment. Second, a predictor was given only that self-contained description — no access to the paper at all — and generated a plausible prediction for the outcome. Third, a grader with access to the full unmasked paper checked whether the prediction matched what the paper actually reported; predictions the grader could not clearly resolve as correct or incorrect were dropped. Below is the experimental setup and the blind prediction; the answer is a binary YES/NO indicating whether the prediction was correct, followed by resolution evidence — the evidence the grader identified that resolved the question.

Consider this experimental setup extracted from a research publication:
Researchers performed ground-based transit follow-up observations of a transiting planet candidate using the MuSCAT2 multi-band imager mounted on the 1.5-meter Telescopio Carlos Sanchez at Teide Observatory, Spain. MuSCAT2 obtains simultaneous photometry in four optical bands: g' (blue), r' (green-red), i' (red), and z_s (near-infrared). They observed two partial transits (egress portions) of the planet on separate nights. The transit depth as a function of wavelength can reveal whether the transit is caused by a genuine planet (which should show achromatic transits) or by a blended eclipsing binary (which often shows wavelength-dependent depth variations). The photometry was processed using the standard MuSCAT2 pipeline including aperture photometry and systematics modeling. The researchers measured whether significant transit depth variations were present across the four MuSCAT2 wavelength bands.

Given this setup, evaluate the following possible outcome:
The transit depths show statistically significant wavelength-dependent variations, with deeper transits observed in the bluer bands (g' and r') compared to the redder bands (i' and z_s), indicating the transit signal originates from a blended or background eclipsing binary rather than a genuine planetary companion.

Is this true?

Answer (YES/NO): NO